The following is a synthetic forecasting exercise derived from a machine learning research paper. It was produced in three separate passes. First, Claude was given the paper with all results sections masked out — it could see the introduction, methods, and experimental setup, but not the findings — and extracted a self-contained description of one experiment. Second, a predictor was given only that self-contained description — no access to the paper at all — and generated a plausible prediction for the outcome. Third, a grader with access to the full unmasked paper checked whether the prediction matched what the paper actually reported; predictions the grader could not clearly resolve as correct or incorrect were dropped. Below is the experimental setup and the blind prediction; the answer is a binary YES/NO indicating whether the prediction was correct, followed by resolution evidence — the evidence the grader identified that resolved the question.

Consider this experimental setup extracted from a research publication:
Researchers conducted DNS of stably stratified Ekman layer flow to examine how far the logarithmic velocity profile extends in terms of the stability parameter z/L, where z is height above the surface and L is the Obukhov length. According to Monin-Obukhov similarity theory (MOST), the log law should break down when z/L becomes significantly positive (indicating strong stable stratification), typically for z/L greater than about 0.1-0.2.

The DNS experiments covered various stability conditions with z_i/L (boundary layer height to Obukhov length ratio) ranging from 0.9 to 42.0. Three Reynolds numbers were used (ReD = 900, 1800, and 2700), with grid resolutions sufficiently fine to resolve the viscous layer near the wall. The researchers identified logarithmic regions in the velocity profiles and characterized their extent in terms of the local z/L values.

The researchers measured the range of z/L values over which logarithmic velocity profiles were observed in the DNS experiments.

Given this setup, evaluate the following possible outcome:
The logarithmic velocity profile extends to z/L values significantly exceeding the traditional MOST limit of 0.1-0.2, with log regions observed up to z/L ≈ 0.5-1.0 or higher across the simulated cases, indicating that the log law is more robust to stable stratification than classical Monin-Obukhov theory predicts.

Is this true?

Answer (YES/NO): YES